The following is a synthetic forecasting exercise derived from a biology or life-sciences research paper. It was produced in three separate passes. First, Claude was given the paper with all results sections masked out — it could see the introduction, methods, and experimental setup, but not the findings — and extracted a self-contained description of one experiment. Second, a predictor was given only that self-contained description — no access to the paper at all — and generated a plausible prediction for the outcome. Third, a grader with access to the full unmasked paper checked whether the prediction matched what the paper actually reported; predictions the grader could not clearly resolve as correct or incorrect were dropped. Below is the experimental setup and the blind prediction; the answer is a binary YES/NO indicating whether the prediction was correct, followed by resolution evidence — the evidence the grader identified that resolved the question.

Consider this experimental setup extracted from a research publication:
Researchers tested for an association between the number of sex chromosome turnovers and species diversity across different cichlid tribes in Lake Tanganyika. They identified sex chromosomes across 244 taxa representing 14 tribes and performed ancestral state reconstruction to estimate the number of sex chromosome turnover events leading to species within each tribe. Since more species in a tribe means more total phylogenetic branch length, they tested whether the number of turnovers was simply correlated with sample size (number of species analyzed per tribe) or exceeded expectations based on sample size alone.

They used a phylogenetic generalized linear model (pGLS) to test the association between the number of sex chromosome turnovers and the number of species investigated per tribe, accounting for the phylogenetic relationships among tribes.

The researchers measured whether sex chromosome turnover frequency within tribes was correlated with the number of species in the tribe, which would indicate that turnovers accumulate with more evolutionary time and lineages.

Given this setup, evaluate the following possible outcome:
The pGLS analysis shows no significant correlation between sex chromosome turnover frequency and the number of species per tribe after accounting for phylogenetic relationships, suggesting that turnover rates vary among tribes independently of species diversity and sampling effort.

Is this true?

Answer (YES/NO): NO